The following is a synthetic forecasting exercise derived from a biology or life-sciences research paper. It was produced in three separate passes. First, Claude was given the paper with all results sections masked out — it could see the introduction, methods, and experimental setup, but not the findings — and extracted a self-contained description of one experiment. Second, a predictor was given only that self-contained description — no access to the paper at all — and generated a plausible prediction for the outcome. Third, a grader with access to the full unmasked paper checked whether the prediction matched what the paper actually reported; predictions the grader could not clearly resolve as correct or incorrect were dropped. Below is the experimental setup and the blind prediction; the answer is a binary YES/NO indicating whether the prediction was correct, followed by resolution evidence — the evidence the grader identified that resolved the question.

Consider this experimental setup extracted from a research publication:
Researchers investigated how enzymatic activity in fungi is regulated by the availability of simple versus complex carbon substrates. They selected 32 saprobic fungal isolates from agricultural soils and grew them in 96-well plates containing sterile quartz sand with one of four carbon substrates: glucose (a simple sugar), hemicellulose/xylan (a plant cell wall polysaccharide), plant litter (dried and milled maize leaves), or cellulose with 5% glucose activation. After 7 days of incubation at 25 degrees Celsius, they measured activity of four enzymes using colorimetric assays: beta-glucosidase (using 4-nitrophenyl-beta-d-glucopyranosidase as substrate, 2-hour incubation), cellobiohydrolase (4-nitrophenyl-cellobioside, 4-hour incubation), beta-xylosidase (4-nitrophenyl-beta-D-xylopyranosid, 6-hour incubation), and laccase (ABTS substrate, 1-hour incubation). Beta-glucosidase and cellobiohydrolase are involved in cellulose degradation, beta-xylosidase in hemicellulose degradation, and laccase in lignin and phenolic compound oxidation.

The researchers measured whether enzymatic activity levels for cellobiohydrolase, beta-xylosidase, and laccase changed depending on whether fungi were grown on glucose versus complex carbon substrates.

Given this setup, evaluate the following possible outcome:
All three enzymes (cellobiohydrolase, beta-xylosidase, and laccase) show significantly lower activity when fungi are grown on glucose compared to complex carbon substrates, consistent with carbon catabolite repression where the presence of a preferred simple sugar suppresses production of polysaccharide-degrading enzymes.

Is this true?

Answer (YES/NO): NO